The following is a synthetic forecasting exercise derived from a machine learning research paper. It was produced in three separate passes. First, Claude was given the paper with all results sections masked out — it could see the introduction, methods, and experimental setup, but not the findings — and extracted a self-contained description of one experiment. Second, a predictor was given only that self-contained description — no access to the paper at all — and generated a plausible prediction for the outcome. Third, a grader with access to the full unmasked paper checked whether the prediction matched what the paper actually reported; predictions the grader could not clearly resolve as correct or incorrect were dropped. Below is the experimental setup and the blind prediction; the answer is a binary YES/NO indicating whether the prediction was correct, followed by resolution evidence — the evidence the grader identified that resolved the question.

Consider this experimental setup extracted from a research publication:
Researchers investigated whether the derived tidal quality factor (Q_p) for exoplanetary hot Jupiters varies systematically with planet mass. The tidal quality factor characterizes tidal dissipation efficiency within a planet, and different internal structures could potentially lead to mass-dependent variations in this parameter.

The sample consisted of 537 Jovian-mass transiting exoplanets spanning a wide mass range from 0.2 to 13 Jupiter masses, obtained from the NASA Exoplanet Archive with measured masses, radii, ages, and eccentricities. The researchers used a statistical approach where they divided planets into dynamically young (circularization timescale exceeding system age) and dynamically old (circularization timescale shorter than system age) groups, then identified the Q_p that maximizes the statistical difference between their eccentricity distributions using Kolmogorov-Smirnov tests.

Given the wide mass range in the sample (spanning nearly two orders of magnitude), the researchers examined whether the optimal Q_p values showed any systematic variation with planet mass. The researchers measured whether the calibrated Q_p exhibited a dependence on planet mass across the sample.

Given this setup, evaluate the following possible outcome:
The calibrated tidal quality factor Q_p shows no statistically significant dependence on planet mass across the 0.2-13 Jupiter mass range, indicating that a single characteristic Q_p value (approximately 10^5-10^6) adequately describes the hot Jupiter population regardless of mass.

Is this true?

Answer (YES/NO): YES